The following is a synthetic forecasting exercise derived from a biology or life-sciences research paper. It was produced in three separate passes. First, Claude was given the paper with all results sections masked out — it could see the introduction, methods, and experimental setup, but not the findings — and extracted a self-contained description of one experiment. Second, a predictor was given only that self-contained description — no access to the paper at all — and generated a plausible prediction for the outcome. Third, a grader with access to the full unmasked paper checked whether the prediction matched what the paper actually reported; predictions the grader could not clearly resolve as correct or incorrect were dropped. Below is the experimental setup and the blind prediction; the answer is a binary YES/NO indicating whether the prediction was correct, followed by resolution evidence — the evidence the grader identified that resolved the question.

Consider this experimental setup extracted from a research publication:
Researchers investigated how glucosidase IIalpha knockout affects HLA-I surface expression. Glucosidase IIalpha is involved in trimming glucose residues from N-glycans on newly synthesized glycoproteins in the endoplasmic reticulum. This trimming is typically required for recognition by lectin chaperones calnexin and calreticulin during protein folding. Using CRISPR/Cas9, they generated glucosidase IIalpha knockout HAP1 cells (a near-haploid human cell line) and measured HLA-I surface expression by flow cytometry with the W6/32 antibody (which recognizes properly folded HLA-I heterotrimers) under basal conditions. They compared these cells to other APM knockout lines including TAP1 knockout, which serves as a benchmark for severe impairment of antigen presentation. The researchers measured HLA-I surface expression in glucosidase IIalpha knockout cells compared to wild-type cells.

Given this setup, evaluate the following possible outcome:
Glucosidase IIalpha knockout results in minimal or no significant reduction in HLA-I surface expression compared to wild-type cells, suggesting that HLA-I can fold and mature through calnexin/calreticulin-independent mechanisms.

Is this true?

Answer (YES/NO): NO